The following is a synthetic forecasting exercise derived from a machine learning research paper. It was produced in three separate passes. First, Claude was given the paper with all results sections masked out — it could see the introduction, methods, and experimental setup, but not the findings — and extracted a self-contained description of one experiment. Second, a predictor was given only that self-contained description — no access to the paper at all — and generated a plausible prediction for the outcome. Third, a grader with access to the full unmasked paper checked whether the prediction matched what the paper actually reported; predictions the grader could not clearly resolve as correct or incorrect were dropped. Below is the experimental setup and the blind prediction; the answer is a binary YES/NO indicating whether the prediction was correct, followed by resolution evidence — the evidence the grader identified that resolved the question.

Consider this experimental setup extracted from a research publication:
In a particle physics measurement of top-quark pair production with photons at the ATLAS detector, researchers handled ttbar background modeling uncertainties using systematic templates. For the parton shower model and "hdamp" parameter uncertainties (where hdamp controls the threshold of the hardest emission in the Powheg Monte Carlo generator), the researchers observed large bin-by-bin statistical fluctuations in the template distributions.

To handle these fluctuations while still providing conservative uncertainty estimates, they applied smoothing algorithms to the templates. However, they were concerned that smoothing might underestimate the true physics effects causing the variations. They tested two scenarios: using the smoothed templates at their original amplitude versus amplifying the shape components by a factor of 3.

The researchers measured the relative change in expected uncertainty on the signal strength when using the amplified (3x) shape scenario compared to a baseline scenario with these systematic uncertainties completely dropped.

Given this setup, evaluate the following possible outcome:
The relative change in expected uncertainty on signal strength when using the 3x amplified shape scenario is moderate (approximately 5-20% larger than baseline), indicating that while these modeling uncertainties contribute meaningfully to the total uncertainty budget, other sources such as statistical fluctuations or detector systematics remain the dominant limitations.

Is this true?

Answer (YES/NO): NO